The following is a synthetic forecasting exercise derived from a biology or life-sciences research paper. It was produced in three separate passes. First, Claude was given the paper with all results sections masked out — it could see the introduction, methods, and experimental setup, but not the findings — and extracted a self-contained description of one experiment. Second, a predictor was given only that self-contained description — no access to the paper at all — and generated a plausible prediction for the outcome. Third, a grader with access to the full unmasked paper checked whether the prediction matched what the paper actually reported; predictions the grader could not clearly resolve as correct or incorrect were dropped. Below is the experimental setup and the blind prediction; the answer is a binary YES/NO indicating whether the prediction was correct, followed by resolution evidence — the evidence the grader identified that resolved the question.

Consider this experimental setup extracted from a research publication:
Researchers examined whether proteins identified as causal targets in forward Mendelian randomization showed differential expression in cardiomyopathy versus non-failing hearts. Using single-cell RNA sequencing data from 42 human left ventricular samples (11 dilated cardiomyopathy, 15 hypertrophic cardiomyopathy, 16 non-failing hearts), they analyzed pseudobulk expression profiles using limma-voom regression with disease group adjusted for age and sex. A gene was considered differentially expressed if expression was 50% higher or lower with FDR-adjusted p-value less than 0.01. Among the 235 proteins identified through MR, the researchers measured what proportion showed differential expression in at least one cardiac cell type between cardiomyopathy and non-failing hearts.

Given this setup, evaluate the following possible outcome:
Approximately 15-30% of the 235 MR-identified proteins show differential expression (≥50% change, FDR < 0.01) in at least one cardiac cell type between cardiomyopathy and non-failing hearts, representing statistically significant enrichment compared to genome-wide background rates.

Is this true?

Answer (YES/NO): NO